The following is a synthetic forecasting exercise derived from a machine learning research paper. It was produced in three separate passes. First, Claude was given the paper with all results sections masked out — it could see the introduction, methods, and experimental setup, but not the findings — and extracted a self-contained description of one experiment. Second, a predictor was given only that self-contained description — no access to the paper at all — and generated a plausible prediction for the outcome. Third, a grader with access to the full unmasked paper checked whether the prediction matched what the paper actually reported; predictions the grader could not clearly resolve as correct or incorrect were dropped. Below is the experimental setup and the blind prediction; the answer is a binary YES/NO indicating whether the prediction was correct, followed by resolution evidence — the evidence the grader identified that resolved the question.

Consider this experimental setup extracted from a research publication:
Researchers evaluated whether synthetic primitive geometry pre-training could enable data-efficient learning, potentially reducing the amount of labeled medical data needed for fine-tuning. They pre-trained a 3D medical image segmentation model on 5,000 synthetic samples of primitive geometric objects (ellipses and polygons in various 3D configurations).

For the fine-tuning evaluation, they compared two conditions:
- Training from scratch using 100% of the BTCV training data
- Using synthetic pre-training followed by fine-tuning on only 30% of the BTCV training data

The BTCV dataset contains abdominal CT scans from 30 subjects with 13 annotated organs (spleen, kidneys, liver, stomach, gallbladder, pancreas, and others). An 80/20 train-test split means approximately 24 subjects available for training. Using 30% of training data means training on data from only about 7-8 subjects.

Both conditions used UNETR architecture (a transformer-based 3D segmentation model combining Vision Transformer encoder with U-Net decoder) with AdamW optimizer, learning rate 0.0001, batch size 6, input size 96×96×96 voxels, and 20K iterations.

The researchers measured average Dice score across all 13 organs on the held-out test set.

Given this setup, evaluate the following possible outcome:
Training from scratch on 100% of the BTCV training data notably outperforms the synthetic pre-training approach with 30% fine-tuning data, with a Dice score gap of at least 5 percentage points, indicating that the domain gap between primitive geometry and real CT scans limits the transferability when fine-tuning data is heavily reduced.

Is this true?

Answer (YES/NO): NO